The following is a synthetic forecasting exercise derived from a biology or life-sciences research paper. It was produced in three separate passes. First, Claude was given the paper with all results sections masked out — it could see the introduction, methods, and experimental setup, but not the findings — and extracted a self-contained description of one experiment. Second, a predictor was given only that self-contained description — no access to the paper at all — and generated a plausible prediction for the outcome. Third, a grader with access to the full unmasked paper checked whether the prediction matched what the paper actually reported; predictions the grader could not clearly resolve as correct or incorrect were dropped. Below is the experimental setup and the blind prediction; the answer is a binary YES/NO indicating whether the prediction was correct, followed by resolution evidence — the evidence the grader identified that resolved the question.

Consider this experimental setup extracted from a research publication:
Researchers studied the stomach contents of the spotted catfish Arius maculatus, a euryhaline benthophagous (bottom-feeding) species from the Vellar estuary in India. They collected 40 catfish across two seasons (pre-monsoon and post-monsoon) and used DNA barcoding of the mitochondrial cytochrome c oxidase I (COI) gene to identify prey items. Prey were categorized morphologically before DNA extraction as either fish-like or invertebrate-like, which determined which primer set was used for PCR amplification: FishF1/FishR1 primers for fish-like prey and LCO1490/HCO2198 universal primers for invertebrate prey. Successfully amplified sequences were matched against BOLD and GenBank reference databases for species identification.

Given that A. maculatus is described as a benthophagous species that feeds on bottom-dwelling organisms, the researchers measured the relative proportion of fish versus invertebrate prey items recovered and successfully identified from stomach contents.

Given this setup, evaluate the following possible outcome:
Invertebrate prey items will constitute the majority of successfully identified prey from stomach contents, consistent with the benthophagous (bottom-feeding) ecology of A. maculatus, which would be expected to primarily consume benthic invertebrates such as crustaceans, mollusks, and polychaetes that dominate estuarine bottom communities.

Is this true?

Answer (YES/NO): YES